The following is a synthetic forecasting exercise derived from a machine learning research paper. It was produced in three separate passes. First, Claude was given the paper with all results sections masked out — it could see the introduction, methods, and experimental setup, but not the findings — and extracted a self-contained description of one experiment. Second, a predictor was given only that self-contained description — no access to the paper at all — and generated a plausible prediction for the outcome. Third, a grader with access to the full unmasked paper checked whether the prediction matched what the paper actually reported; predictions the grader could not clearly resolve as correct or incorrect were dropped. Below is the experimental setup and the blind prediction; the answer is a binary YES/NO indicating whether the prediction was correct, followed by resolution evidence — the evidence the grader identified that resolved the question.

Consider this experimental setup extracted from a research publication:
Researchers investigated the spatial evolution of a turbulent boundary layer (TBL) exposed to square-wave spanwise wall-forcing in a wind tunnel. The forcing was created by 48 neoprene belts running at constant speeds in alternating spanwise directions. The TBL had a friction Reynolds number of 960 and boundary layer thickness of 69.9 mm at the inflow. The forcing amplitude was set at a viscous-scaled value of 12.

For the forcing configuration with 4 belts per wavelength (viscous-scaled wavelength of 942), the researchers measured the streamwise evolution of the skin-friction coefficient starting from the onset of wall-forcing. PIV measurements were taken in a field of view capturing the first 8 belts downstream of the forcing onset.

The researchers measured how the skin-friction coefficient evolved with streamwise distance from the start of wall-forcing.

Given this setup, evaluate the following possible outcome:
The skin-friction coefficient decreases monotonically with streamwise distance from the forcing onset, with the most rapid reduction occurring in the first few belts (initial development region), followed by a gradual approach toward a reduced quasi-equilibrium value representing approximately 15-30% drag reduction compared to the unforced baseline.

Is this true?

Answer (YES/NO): YES